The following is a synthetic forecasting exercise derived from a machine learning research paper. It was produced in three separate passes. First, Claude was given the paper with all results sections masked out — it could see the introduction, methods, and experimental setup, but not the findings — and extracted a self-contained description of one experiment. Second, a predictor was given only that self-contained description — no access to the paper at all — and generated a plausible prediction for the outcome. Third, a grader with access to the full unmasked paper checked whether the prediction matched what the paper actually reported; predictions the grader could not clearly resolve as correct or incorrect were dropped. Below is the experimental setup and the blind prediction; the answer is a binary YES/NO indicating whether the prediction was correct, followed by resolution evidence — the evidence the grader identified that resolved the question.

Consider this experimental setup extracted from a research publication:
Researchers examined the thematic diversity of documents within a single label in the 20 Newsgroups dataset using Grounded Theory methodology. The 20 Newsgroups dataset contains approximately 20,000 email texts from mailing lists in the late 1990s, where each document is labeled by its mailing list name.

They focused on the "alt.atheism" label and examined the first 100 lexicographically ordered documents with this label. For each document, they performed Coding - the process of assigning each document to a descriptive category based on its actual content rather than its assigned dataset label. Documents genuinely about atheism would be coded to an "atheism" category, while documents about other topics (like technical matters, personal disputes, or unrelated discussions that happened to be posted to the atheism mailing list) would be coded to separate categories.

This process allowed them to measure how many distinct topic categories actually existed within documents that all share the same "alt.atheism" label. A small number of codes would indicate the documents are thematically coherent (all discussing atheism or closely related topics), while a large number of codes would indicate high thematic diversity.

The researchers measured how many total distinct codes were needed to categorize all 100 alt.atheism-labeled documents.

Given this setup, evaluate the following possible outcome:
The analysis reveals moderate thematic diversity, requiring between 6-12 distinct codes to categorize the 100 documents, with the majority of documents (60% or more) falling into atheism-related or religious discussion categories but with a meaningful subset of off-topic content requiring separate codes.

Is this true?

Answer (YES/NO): NO